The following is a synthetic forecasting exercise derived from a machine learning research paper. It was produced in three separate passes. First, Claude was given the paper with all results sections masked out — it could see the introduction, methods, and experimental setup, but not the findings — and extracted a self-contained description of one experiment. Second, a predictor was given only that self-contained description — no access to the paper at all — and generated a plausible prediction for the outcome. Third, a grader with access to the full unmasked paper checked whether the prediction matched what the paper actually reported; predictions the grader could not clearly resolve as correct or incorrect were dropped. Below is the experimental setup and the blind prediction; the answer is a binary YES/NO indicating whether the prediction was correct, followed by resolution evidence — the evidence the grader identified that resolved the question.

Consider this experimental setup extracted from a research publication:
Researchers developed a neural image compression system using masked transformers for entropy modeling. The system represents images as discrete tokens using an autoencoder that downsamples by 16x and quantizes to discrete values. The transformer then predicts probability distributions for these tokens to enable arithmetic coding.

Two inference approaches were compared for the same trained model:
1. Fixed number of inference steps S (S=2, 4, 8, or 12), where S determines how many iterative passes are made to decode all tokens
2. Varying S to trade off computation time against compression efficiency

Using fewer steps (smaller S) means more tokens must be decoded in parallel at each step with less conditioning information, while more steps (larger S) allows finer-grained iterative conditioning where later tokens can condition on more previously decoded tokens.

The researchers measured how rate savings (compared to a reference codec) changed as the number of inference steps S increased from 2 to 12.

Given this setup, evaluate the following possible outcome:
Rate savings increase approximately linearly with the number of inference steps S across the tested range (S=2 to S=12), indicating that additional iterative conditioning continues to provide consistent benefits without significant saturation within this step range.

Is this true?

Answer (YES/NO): NO